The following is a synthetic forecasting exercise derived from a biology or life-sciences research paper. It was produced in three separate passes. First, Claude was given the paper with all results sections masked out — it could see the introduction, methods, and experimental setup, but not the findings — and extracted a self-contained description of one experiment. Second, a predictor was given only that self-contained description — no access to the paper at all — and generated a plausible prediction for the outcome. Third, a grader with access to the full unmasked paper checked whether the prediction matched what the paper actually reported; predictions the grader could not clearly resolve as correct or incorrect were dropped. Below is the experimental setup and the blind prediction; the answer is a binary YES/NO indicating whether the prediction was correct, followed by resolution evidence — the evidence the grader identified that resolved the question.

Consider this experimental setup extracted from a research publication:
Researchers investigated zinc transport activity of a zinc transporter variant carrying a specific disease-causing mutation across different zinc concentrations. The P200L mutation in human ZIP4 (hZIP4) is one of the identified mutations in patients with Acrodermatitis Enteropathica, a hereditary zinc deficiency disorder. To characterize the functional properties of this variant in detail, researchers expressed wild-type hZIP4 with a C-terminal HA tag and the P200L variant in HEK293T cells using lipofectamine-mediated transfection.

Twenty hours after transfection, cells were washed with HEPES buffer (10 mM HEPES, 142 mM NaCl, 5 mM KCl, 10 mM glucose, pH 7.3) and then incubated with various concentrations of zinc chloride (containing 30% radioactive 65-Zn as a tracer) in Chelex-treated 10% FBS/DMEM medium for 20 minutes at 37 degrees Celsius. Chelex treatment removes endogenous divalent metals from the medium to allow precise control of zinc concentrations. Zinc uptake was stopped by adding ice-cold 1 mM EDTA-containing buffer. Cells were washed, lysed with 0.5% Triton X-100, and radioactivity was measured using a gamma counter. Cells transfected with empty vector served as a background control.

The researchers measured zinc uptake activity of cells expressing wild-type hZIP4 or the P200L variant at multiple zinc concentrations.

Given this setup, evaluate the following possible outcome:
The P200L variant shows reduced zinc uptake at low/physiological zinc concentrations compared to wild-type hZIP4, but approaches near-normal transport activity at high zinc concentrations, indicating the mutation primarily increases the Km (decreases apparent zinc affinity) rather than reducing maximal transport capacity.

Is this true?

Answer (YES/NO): NO